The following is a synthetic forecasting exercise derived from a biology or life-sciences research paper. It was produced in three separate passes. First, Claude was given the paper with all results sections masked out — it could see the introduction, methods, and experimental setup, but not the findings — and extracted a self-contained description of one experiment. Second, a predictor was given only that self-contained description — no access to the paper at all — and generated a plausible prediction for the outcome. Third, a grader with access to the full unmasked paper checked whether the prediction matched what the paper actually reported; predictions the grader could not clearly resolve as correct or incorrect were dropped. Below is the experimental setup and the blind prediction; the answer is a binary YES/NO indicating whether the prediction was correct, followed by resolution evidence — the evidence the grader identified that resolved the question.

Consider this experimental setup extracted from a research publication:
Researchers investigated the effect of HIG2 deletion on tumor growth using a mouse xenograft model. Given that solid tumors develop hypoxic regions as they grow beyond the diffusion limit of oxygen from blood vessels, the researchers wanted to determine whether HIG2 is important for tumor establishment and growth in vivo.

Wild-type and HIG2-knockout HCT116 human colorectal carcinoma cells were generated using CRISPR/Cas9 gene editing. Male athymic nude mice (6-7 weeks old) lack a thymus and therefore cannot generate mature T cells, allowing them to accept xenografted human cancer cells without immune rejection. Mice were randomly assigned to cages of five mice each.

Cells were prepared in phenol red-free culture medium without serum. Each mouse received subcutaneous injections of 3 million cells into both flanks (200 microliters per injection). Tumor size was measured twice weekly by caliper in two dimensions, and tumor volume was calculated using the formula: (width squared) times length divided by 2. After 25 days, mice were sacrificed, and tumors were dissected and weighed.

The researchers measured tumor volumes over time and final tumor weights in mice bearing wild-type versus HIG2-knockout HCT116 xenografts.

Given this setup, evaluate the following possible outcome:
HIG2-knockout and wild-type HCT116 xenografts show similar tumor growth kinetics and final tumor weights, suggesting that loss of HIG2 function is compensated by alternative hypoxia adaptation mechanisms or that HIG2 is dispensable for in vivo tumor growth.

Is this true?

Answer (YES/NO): NO